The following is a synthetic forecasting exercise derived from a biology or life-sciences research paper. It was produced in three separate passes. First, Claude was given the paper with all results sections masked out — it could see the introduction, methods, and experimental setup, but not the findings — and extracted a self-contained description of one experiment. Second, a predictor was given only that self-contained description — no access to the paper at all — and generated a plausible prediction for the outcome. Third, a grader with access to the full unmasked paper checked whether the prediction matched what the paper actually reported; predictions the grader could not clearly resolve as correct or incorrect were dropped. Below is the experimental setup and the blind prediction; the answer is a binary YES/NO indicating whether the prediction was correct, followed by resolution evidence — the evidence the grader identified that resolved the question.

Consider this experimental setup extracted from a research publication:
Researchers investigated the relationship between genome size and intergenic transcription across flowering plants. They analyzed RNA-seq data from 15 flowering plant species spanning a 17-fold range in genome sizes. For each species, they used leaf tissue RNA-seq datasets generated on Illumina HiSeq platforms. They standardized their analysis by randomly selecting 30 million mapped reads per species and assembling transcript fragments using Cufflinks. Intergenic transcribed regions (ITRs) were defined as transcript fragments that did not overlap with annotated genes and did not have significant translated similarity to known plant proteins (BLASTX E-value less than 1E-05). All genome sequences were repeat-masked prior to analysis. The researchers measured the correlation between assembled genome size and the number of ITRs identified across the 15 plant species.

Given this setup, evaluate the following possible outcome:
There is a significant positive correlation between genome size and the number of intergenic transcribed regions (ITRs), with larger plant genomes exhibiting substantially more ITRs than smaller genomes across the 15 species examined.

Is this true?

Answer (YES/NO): NO